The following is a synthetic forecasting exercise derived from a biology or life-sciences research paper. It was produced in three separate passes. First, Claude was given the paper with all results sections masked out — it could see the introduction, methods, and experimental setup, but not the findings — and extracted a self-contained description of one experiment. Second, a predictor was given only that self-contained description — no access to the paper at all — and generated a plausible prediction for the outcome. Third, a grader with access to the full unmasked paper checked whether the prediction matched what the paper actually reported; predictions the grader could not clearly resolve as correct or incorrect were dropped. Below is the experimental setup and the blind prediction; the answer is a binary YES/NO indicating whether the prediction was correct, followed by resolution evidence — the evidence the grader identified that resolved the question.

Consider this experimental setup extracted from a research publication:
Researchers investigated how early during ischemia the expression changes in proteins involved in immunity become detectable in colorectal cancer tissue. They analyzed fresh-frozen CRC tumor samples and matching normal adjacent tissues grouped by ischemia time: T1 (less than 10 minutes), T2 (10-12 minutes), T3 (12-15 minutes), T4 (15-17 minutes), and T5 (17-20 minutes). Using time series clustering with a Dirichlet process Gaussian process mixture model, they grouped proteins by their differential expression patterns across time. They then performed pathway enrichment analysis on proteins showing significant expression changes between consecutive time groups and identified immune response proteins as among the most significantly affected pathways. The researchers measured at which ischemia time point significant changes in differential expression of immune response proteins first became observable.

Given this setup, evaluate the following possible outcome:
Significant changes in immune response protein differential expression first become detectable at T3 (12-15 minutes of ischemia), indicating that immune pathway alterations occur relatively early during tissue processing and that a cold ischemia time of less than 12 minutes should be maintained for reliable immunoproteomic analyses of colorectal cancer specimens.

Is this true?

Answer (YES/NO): NO